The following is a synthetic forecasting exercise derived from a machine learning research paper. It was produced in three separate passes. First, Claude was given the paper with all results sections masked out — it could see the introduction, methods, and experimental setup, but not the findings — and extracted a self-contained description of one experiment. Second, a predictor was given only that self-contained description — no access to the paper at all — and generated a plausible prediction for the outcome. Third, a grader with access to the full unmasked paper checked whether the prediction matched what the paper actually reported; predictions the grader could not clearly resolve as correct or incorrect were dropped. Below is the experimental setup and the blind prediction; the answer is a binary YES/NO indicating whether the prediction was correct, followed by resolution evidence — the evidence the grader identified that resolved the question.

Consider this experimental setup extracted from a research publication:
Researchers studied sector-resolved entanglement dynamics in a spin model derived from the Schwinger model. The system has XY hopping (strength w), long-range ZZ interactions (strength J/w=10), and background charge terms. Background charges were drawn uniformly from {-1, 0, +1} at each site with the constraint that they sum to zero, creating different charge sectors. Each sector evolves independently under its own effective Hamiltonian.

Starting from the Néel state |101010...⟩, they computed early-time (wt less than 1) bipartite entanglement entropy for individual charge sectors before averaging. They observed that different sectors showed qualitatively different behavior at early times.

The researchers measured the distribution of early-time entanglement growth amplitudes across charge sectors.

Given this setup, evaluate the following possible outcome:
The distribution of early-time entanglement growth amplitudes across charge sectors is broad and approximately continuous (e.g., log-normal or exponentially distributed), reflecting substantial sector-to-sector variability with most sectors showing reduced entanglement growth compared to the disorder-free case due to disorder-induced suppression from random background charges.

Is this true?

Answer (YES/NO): NO